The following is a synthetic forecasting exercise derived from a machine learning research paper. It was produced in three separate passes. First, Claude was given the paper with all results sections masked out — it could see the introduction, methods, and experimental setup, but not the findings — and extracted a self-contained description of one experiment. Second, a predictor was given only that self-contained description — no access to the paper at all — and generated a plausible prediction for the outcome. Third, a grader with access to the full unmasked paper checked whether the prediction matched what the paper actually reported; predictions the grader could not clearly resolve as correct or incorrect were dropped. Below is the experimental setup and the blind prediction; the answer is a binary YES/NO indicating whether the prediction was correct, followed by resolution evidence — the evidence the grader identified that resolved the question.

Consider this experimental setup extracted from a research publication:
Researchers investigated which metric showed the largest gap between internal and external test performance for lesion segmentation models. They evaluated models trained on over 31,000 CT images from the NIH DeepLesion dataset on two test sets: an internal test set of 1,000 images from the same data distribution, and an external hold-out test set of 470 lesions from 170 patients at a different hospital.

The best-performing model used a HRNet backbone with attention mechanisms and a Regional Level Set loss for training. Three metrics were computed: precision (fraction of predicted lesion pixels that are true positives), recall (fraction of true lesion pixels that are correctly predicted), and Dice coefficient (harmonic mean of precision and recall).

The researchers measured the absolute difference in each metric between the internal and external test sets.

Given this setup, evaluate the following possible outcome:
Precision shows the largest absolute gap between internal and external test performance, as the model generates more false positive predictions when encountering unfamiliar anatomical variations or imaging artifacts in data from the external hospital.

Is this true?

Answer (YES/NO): YES